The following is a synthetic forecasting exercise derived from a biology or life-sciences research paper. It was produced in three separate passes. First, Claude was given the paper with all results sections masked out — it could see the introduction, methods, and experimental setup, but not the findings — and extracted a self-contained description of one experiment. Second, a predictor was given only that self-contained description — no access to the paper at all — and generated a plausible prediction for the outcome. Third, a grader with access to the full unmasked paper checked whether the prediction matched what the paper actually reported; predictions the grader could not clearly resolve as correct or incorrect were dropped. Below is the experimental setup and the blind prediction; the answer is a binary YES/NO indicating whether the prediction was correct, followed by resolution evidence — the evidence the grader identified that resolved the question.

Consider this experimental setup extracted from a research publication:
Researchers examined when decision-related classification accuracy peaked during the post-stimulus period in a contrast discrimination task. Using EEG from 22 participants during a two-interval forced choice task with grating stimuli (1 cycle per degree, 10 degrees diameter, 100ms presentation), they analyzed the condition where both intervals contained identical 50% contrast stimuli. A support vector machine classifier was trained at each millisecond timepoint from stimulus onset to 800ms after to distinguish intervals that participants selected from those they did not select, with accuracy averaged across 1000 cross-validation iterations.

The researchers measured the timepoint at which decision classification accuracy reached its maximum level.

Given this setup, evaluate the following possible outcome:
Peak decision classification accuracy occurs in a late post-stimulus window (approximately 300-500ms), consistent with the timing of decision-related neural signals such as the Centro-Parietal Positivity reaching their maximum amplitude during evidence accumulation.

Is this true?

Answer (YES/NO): NO